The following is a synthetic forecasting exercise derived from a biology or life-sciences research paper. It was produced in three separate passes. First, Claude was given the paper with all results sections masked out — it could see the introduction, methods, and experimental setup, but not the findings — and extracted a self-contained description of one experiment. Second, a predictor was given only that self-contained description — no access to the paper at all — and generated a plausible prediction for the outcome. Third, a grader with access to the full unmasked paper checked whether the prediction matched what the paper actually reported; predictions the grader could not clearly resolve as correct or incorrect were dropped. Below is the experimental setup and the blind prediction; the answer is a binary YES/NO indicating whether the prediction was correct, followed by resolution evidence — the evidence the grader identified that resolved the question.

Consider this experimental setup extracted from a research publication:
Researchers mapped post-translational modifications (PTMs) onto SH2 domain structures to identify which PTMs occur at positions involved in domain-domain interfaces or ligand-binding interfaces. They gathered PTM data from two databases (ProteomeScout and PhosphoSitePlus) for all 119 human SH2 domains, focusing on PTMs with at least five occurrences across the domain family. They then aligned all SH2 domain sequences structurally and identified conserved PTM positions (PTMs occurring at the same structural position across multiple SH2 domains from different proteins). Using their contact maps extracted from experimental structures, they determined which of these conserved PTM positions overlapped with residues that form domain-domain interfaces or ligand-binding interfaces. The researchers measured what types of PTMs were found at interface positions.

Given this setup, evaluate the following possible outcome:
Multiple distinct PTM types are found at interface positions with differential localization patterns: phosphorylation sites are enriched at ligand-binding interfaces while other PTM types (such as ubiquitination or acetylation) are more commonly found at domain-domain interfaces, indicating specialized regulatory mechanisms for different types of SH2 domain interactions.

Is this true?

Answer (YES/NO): NO